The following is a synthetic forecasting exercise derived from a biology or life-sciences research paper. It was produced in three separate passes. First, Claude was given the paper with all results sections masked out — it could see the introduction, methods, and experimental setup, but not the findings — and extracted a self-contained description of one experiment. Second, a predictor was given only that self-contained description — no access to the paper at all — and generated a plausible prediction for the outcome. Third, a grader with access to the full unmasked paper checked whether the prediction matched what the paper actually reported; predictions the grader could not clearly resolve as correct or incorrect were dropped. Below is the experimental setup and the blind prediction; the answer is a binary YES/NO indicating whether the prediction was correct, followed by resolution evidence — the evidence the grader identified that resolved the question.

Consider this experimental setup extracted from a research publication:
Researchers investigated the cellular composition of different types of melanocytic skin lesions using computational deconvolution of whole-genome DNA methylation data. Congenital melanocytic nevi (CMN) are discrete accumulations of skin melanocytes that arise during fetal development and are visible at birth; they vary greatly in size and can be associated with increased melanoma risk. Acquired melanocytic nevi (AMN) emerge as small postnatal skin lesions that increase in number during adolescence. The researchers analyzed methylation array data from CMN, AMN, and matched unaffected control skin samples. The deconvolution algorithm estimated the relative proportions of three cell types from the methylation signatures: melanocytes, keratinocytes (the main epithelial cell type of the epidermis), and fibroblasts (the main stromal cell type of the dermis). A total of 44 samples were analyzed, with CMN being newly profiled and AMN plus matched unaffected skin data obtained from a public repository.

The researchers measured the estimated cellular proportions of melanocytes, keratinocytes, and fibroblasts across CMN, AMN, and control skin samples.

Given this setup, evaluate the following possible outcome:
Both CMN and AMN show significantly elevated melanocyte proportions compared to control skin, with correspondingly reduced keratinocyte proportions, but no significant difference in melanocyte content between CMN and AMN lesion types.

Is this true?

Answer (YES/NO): NO